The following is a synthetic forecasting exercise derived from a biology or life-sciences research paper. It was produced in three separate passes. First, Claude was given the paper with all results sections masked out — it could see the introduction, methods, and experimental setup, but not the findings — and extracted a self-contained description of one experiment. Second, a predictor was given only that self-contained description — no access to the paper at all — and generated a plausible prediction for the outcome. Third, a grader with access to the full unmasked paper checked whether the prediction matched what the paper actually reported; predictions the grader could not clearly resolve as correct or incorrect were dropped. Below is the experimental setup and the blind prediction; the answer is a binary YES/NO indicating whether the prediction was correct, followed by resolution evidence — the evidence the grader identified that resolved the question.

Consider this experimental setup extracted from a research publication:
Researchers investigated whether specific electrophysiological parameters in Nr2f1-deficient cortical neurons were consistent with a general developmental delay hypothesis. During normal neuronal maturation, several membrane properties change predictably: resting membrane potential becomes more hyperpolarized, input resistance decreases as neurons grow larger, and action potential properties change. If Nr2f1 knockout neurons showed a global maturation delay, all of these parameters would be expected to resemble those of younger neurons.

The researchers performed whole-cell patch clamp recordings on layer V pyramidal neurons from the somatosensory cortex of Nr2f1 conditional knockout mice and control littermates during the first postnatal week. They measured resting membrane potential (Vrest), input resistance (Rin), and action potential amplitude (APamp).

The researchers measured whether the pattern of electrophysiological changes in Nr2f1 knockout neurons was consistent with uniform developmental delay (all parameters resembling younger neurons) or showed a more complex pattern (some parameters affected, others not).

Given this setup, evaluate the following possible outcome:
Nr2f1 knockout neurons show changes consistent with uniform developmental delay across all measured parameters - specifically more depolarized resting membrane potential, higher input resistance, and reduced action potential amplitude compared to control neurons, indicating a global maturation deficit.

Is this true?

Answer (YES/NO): NO